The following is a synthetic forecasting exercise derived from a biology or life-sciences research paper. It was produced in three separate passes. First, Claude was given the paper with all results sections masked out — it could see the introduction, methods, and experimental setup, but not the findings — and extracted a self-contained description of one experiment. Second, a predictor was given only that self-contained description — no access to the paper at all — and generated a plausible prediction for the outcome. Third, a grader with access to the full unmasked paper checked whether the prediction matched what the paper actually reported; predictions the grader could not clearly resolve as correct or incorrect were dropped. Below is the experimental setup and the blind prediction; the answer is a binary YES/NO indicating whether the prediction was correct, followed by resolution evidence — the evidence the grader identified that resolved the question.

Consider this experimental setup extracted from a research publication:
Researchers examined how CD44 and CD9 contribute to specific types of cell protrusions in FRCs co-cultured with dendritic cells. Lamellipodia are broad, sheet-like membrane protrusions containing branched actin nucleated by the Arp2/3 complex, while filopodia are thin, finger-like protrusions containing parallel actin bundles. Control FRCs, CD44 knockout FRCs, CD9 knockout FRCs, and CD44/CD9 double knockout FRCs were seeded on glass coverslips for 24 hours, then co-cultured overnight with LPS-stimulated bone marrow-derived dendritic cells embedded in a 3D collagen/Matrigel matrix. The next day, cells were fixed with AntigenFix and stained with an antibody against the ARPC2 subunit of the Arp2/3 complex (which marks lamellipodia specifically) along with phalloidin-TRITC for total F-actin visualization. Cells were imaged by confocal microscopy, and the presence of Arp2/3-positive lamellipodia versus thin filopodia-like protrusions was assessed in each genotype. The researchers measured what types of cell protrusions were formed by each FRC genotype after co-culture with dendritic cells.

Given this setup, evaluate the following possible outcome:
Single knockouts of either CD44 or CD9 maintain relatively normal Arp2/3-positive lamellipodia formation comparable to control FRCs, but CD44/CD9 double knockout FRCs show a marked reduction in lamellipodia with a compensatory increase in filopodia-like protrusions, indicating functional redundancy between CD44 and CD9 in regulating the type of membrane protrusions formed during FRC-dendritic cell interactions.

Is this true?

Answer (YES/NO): NO